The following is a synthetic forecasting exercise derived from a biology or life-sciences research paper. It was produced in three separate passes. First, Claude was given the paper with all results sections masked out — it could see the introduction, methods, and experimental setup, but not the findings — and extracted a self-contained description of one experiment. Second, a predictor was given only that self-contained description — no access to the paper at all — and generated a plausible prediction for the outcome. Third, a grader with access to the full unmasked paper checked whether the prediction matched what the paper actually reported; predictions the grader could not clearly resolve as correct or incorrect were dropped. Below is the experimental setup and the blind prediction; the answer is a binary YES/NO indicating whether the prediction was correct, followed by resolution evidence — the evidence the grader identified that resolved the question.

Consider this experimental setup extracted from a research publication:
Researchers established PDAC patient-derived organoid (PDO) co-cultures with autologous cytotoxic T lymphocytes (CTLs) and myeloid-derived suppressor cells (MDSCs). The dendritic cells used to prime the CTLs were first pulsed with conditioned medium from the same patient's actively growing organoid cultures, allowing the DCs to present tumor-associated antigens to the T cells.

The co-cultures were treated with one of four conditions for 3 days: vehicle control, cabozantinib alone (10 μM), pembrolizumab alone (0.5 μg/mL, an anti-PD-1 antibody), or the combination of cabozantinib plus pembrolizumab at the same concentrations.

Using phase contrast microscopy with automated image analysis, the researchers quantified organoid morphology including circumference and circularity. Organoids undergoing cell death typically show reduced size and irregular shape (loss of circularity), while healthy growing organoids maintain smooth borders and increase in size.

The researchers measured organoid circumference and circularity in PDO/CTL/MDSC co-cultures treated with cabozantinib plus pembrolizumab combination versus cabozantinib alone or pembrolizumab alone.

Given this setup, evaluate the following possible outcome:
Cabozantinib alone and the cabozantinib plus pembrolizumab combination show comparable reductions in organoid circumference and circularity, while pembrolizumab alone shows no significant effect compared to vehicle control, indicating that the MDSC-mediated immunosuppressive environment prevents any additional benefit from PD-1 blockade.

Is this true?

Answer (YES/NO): NO